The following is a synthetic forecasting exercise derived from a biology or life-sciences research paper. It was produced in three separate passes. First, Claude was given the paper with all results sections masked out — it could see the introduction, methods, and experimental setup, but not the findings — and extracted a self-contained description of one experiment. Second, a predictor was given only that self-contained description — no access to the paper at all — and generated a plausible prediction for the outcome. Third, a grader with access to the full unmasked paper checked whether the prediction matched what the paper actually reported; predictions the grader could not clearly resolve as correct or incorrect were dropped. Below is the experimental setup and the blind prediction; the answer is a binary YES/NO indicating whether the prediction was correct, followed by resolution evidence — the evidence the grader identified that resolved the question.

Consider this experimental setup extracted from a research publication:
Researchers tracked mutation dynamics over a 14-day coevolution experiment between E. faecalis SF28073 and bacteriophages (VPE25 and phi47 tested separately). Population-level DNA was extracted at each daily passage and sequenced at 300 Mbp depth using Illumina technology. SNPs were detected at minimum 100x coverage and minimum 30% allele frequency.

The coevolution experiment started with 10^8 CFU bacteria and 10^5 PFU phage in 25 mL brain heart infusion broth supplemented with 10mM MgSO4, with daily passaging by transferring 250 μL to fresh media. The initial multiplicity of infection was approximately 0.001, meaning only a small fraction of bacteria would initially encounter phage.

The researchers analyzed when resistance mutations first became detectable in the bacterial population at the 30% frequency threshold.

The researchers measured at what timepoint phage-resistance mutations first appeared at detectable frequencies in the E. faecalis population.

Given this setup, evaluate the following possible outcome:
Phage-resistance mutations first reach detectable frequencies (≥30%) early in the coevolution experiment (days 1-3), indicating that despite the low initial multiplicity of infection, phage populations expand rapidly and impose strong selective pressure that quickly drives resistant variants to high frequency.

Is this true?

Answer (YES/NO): NO